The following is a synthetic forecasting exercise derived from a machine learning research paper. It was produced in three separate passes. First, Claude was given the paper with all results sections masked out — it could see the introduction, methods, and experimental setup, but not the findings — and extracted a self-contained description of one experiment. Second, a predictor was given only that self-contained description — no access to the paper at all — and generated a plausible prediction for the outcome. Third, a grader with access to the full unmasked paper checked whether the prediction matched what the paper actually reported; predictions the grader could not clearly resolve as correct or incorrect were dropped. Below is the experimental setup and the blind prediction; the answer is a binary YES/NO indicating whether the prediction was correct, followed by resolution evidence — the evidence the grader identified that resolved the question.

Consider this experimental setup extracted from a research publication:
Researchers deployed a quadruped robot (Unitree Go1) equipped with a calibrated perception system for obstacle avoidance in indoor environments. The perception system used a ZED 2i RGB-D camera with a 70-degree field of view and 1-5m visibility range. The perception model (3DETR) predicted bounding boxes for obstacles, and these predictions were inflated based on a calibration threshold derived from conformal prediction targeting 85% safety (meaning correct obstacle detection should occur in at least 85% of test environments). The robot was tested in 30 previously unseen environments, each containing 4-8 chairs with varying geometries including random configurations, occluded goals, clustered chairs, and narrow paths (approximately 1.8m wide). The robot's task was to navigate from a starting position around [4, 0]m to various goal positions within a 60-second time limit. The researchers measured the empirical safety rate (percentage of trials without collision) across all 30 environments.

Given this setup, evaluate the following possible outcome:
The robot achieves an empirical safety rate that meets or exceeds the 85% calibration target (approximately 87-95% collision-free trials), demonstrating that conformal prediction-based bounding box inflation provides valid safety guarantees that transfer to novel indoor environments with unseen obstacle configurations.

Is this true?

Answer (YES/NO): YES